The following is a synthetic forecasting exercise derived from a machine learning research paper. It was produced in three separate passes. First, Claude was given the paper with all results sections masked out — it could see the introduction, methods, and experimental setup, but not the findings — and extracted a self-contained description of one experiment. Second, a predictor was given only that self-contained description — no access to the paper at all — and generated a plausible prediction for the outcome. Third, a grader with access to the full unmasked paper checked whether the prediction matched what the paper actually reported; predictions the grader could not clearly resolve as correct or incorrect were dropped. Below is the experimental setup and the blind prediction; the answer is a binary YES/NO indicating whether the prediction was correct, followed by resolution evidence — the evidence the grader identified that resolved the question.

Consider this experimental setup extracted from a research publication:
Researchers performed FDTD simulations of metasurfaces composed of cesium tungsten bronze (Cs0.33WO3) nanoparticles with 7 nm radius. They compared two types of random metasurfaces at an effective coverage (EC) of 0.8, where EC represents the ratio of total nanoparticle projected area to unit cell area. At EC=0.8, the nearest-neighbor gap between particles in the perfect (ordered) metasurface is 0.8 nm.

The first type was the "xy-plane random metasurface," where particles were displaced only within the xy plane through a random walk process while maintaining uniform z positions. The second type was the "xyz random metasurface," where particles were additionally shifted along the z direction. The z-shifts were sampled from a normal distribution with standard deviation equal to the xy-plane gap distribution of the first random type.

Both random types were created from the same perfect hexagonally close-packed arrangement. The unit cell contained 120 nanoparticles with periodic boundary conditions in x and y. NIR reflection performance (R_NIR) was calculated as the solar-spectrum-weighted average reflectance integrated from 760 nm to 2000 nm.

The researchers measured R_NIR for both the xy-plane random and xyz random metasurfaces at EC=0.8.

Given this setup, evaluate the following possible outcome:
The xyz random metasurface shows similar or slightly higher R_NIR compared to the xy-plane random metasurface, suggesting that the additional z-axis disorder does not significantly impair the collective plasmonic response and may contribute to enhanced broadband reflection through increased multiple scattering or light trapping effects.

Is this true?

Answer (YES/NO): NO